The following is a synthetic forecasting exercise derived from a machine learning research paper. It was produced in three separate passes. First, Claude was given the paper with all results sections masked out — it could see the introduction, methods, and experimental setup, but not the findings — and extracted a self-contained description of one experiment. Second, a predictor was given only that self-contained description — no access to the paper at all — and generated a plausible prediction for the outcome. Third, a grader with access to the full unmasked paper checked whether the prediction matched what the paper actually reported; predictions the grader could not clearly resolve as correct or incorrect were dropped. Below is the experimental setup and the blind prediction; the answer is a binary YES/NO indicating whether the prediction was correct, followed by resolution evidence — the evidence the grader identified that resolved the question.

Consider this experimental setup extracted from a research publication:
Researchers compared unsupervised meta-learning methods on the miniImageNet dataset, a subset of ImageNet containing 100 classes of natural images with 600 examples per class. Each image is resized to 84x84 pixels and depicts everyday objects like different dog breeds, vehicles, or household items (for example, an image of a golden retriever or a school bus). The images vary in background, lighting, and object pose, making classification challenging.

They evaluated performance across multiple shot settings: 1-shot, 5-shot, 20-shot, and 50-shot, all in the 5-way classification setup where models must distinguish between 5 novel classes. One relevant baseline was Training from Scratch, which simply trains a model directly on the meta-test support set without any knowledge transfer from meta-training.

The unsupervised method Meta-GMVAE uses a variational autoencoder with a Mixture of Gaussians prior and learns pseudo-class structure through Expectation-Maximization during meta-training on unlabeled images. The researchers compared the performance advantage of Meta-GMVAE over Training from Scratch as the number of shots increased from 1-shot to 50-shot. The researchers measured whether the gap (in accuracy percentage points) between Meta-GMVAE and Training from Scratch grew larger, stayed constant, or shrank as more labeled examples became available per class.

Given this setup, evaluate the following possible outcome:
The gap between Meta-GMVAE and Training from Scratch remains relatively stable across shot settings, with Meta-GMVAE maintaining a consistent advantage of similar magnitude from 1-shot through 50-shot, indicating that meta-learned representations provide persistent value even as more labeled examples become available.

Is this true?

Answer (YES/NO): NO